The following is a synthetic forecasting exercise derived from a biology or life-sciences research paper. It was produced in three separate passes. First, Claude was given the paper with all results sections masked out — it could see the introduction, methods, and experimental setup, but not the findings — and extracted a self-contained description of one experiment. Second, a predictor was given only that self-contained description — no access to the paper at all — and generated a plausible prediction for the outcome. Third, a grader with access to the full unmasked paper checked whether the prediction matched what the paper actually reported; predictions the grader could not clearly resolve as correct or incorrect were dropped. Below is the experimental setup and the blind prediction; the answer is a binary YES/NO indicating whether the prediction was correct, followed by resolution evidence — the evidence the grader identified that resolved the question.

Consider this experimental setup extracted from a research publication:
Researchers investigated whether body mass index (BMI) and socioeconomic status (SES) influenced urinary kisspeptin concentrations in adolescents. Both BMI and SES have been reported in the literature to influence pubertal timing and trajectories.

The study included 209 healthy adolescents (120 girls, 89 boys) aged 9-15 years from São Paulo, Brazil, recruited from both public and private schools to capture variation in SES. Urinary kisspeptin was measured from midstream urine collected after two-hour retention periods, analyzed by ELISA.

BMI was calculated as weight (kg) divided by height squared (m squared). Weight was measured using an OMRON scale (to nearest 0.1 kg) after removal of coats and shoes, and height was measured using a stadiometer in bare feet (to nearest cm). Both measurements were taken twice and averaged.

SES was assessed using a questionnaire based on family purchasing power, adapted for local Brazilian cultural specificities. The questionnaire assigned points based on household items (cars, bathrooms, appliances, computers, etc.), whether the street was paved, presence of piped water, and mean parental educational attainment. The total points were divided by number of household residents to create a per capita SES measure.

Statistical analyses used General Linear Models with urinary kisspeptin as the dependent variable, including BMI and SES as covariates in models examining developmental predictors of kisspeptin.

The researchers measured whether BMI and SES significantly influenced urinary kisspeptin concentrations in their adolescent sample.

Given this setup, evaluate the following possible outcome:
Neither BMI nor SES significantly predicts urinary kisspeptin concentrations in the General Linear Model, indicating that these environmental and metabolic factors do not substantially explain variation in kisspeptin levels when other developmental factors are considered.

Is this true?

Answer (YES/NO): YES